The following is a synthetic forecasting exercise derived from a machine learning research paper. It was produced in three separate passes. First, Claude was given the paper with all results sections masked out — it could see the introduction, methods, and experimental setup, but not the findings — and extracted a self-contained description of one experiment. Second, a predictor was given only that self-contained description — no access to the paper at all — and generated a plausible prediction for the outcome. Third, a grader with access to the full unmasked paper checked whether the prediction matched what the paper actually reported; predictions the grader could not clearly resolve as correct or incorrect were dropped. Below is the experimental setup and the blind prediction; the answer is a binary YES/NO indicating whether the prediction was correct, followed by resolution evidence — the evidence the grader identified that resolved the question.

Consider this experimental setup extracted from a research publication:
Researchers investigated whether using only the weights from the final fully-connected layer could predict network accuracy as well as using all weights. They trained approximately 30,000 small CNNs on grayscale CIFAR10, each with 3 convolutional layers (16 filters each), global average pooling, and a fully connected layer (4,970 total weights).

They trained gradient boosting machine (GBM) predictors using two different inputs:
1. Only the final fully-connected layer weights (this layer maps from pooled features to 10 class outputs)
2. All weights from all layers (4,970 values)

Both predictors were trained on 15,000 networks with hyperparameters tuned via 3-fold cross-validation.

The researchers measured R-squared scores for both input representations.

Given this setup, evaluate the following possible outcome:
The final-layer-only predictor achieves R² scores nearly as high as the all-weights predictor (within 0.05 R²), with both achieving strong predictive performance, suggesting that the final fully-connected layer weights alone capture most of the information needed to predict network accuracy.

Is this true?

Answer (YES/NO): YES